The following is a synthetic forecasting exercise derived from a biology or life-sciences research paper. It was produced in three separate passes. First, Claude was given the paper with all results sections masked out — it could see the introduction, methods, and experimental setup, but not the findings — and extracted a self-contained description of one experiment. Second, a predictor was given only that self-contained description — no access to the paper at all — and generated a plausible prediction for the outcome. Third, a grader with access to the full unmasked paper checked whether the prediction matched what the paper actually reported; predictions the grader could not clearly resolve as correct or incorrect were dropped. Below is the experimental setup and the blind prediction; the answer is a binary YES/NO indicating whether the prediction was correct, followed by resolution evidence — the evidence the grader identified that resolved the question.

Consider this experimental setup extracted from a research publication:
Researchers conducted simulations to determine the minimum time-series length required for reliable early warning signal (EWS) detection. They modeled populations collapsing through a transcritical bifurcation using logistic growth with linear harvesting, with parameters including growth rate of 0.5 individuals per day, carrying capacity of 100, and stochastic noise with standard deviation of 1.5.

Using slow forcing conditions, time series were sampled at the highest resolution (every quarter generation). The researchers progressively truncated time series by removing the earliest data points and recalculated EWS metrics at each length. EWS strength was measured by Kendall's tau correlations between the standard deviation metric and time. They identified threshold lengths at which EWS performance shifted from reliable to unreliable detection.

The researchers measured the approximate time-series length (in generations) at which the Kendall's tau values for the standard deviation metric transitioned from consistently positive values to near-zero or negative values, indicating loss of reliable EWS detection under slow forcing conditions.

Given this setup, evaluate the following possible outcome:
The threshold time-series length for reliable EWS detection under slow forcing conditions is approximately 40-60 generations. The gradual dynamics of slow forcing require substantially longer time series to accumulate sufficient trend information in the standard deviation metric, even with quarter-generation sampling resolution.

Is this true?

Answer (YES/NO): NO